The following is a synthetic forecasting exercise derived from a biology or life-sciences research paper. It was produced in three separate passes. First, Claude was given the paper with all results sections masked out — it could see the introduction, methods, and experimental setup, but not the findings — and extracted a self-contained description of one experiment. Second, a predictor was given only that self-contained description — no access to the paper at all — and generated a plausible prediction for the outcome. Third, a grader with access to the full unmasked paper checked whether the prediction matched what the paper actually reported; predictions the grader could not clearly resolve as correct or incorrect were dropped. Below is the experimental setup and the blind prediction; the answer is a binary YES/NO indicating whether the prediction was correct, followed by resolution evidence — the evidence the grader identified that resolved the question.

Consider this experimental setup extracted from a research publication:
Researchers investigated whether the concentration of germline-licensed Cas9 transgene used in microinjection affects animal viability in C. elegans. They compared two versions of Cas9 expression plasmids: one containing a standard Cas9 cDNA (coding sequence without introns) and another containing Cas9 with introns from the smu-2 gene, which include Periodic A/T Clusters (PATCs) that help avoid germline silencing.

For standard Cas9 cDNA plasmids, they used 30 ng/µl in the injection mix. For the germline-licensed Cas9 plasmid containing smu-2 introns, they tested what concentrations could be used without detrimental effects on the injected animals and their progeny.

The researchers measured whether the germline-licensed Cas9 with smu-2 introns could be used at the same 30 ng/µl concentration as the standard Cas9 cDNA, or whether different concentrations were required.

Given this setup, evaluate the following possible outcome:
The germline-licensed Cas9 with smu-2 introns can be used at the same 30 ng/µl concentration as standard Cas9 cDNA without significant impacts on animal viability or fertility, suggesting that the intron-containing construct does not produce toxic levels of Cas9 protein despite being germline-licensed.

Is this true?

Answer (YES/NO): NO